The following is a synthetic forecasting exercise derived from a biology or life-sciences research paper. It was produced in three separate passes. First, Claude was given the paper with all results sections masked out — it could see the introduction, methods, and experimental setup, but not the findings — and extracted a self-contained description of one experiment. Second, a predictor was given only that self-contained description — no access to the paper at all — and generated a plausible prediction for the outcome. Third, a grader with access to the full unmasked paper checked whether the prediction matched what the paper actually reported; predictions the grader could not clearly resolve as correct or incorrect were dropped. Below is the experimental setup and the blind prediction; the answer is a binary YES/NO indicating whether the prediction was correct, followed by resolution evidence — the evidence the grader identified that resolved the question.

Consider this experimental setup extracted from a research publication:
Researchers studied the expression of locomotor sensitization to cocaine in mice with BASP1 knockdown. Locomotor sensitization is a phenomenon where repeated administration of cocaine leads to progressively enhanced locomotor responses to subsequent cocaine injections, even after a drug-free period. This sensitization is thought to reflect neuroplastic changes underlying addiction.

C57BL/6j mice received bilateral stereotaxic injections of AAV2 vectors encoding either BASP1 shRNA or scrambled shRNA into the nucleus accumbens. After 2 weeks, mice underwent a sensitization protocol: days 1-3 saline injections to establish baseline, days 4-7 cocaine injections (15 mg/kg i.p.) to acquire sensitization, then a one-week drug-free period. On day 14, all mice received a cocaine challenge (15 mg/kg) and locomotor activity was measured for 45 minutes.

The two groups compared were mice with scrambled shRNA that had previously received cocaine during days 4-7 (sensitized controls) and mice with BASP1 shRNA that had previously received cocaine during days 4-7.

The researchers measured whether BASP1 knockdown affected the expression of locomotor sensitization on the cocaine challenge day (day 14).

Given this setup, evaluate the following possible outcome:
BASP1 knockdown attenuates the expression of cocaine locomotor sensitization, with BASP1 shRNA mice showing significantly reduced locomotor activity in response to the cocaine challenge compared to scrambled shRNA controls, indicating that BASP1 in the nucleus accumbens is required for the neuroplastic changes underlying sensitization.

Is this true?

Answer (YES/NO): YES